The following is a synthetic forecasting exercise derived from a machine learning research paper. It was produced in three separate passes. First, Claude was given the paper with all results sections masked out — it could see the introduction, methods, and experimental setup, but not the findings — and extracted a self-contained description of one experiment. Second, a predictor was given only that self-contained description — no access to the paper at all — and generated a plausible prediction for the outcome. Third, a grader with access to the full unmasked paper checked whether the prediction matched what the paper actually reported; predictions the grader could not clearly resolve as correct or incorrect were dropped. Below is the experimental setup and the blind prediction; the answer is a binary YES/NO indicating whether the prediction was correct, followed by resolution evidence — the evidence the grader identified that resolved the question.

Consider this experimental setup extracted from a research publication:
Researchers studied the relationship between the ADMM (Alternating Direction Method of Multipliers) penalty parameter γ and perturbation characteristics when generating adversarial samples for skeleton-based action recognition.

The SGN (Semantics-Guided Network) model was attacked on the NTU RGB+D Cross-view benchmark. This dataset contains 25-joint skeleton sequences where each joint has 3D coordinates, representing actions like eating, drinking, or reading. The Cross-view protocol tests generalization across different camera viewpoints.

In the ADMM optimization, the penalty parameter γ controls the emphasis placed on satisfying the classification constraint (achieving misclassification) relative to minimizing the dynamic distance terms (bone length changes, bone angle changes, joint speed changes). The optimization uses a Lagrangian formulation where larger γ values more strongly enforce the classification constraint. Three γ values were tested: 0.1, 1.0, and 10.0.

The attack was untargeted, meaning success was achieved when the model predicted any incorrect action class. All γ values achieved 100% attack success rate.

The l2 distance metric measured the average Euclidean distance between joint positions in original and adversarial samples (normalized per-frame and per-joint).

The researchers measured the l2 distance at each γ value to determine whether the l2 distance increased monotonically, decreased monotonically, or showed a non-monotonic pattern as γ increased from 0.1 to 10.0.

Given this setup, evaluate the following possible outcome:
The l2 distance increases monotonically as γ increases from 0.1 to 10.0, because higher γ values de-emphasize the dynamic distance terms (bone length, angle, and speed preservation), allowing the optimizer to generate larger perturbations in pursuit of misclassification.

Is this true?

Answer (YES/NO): NO